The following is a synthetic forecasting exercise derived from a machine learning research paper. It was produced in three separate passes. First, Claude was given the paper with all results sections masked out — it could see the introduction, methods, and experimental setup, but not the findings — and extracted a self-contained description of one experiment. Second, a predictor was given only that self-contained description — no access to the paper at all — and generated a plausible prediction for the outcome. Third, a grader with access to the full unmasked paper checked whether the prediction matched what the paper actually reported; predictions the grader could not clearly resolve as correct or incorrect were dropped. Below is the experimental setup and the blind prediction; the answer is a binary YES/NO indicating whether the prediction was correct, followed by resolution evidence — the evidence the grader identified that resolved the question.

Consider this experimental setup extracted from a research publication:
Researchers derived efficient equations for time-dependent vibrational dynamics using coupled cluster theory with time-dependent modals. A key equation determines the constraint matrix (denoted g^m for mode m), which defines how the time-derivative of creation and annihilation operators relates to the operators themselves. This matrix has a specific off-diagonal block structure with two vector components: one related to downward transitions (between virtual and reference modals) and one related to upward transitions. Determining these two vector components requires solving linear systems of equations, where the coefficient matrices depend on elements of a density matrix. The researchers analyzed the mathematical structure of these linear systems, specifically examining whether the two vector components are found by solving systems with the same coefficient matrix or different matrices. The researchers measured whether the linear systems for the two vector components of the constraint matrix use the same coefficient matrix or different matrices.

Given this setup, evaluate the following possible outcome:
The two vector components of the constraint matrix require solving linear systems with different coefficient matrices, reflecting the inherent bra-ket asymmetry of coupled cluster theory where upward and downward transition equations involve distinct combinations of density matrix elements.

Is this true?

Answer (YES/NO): YES